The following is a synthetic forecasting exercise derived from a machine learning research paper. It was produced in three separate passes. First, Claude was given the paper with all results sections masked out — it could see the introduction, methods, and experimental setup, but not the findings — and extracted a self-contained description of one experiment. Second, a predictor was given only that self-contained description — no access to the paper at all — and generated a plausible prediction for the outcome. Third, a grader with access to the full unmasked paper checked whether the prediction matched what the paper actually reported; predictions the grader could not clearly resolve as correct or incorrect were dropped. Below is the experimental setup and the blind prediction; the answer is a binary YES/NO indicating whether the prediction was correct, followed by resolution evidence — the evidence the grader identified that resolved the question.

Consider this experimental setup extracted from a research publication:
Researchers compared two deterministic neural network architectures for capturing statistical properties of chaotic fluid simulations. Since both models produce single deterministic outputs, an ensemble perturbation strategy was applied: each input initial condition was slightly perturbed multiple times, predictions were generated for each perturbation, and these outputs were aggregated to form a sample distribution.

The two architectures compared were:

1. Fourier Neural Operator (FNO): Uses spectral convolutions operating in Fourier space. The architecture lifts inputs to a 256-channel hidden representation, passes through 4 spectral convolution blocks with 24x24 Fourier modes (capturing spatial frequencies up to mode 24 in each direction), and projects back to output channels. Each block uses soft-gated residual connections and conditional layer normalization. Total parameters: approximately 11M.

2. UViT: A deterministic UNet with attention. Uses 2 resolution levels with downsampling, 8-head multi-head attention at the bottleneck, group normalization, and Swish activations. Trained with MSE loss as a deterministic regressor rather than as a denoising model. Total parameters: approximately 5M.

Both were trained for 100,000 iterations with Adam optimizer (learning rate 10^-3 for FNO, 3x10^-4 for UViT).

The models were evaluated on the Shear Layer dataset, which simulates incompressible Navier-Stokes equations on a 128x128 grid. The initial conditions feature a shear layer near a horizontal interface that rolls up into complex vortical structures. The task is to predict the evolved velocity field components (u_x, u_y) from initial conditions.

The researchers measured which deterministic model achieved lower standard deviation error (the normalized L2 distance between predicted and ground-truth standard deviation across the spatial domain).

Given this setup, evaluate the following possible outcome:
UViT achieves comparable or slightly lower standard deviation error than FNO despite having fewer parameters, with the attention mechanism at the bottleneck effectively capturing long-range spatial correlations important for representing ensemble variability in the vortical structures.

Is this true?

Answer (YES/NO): NO